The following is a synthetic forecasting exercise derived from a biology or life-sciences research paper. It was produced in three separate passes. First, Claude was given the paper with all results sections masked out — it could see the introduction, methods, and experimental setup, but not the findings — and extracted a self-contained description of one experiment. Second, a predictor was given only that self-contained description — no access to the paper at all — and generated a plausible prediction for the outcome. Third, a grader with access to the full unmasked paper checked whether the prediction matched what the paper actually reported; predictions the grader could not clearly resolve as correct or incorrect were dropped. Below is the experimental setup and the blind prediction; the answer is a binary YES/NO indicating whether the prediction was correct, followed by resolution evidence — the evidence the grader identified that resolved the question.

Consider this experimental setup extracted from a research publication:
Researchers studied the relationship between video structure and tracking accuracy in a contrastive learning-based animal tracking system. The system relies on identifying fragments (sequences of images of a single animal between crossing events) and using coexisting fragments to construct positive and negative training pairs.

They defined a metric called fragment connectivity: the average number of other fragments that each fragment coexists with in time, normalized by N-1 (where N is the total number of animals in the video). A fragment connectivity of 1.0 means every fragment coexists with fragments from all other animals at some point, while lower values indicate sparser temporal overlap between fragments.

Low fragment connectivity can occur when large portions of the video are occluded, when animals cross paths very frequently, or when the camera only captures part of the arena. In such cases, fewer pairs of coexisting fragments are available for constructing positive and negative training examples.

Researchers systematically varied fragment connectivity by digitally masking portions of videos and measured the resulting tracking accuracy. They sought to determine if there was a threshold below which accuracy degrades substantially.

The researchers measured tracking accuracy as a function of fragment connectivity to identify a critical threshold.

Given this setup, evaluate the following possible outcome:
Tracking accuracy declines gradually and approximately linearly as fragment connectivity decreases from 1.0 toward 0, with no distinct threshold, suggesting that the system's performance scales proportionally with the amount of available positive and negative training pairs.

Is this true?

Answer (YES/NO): NO